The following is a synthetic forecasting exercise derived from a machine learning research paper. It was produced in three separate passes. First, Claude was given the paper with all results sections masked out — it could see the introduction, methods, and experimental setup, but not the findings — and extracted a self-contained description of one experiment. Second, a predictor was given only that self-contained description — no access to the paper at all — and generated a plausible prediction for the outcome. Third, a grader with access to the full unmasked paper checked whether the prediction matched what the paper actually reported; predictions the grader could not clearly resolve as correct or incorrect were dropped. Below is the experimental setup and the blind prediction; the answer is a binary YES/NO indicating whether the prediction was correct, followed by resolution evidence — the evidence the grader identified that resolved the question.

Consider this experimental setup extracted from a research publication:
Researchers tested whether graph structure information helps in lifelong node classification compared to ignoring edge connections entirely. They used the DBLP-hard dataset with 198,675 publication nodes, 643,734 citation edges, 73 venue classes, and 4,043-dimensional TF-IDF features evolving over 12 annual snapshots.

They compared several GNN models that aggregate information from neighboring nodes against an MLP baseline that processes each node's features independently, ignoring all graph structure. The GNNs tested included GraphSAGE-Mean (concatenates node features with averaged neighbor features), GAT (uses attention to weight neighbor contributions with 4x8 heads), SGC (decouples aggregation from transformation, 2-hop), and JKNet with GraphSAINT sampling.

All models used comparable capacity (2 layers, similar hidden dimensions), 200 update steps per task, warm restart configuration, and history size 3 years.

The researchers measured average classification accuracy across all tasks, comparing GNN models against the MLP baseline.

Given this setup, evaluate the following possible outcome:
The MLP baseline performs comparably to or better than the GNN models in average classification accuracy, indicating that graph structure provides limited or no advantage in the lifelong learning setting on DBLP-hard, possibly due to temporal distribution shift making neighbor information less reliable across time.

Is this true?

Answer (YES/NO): NO